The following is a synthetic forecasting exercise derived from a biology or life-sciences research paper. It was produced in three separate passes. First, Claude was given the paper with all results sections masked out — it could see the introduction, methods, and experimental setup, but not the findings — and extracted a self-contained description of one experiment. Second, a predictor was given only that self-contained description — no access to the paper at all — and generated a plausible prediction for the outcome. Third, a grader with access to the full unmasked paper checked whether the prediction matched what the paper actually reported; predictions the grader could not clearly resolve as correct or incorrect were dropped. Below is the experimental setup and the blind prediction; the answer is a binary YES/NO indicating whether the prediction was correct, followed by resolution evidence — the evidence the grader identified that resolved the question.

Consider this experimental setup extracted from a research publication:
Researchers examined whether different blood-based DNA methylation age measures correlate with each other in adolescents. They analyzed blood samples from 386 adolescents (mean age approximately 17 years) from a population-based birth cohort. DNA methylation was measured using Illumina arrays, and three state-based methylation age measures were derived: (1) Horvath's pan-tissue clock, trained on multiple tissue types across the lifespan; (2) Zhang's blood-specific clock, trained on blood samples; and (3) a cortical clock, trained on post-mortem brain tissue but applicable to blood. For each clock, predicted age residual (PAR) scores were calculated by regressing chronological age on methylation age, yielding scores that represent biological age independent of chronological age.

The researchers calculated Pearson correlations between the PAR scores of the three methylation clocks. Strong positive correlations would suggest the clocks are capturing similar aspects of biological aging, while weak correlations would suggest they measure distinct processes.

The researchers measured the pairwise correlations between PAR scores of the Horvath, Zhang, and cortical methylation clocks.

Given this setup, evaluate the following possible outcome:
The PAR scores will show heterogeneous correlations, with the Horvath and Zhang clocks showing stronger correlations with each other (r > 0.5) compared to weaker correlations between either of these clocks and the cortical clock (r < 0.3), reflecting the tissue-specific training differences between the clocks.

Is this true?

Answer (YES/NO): NO